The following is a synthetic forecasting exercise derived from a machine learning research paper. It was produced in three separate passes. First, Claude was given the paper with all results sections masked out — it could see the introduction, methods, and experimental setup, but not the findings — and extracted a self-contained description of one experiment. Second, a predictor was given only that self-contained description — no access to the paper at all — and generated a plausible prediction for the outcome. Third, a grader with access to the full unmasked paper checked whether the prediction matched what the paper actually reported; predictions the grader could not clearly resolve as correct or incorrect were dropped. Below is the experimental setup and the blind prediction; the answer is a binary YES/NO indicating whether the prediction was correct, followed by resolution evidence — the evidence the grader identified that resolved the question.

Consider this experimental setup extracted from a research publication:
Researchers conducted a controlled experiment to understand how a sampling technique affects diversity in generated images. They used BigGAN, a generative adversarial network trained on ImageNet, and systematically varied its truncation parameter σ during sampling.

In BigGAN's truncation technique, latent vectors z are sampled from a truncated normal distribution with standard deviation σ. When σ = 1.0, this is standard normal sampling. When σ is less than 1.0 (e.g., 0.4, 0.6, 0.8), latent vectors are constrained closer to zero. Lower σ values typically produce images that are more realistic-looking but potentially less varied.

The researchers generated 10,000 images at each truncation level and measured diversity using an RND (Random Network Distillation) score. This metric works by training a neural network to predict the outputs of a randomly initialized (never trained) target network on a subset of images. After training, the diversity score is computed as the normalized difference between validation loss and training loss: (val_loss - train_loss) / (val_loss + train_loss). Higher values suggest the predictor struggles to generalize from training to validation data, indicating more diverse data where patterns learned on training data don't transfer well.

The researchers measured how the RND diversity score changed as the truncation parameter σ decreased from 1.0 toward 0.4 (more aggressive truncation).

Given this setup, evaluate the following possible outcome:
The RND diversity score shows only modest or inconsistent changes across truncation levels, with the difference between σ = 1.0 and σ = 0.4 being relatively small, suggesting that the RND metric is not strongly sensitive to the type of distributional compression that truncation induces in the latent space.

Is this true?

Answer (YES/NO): NO